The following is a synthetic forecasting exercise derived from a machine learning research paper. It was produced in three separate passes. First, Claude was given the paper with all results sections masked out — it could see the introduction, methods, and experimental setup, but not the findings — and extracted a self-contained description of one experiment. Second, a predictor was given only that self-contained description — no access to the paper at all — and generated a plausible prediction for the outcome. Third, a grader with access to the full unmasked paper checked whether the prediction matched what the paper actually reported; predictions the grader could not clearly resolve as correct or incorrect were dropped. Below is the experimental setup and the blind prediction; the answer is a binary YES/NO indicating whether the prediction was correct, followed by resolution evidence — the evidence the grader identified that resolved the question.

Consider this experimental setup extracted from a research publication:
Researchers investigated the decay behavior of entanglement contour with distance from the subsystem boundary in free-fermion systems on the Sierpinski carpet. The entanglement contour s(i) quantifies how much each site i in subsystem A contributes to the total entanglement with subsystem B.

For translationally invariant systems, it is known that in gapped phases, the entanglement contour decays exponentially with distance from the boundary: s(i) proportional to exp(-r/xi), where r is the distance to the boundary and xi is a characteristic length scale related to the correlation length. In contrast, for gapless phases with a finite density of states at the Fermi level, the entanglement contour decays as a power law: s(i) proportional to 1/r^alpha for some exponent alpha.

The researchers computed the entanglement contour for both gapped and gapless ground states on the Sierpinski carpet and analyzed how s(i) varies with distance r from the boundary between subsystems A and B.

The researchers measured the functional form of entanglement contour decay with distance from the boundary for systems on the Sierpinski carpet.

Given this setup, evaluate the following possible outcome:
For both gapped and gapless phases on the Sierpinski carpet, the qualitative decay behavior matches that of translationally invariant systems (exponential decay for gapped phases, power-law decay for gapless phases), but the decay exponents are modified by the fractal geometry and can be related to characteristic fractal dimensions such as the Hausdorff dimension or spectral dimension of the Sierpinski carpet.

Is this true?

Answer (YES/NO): NO